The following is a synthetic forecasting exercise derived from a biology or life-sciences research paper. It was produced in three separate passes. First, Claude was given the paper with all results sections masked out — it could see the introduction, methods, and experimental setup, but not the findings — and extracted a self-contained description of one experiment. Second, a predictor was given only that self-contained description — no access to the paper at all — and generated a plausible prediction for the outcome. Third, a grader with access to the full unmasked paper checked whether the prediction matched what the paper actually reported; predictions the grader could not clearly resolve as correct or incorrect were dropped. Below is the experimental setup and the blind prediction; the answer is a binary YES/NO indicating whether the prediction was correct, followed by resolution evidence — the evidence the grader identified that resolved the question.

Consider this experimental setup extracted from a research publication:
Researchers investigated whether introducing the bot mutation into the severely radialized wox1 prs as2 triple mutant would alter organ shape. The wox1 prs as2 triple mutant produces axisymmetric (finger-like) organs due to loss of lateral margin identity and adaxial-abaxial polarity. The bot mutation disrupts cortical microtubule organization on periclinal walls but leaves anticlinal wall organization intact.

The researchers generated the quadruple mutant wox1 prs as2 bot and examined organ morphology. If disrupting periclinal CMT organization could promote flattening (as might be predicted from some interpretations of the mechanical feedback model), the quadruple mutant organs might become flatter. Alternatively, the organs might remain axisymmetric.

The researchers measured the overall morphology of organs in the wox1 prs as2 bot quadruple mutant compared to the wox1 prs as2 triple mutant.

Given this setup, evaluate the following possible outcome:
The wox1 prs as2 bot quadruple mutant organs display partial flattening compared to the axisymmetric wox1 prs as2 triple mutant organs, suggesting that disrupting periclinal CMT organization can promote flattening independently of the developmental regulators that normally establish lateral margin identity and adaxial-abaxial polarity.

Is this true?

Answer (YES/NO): NO